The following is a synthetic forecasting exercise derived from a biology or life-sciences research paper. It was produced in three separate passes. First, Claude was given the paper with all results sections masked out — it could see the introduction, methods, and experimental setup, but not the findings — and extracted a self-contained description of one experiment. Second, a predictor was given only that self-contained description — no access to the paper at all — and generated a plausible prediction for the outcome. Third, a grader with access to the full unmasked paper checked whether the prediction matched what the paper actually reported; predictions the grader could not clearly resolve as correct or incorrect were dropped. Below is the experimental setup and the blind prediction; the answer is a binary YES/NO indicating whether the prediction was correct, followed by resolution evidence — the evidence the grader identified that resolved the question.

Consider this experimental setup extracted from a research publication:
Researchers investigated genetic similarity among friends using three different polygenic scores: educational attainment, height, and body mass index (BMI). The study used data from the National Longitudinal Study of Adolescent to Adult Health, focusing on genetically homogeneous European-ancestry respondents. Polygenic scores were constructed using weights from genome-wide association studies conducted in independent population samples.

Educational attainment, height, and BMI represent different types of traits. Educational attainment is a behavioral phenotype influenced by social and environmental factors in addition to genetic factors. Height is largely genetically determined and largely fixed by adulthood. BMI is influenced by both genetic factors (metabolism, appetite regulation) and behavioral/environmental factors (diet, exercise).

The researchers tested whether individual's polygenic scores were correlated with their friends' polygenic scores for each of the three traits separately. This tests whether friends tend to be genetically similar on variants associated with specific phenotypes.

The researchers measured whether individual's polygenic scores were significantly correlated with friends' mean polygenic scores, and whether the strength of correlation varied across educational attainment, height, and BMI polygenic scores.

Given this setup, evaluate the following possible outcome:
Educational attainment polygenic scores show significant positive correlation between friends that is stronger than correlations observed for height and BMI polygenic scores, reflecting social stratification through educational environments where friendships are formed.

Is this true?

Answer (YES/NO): YES